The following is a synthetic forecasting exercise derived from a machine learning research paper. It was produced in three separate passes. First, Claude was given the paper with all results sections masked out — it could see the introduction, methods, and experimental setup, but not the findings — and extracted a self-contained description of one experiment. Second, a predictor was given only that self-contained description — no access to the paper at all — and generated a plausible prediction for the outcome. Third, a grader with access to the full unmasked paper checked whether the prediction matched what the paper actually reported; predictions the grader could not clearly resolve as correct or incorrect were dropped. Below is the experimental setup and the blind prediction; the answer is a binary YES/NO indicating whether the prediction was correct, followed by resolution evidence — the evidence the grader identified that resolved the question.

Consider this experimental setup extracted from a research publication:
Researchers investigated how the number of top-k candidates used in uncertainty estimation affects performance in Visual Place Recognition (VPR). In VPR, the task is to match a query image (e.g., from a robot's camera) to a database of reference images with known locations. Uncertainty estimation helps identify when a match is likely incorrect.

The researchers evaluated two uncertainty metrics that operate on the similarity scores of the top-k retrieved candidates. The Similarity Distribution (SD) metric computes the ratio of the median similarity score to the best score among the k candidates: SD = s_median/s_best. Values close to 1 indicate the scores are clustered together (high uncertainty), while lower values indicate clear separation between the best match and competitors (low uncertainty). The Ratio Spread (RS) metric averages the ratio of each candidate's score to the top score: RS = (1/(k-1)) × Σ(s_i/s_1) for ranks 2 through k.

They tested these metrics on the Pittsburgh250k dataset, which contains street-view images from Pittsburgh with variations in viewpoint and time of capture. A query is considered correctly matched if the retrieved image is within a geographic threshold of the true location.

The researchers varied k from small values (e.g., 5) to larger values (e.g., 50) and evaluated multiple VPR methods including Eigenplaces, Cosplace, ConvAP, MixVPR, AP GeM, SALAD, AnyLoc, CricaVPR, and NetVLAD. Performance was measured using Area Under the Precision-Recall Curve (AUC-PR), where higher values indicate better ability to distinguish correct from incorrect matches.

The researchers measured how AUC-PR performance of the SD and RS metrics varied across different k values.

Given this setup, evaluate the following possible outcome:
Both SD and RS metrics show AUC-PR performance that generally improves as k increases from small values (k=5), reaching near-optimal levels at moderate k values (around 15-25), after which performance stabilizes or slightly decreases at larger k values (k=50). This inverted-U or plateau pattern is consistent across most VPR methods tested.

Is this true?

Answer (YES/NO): NO